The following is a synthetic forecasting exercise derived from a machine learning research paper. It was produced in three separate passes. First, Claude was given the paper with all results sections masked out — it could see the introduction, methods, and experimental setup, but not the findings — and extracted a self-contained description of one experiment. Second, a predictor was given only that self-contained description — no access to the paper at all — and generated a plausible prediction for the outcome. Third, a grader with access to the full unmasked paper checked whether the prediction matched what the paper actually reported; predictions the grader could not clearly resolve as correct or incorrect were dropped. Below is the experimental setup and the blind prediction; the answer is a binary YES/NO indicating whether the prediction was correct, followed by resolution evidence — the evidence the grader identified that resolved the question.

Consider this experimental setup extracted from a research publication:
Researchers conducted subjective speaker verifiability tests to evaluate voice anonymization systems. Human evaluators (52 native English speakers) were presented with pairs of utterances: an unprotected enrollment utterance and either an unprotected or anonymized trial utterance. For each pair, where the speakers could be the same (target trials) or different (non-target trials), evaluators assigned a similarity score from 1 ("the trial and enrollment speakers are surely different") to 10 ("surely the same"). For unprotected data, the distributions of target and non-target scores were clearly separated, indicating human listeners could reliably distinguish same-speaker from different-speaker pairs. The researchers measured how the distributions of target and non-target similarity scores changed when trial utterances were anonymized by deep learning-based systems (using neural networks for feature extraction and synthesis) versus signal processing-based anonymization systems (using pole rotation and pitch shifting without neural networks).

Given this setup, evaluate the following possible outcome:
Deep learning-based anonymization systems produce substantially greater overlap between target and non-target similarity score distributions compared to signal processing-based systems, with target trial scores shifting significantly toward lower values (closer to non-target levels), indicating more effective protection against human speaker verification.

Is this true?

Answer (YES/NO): NO